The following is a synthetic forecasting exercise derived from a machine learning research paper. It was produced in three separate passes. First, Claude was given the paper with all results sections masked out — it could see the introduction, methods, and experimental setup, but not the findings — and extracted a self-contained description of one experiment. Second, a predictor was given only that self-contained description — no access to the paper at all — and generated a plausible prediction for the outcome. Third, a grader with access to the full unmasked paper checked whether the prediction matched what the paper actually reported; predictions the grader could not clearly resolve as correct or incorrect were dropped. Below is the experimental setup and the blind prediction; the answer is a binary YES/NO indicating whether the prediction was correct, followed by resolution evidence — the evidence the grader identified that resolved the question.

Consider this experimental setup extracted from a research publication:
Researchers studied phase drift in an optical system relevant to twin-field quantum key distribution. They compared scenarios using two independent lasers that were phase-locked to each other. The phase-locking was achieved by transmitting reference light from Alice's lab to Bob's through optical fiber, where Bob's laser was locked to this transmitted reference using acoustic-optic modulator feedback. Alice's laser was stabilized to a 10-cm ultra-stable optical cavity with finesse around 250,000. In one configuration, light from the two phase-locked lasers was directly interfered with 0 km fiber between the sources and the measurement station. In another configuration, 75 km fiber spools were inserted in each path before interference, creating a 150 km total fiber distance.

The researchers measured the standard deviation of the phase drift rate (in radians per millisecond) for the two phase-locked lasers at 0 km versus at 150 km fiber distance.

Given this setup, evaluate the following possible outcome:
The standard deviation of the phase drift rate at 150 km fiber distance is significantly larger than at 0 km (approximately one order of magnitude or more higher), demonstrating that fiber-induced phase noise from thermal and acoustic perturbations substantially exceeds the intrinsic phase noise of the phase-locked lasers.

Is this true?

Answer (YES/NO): NO